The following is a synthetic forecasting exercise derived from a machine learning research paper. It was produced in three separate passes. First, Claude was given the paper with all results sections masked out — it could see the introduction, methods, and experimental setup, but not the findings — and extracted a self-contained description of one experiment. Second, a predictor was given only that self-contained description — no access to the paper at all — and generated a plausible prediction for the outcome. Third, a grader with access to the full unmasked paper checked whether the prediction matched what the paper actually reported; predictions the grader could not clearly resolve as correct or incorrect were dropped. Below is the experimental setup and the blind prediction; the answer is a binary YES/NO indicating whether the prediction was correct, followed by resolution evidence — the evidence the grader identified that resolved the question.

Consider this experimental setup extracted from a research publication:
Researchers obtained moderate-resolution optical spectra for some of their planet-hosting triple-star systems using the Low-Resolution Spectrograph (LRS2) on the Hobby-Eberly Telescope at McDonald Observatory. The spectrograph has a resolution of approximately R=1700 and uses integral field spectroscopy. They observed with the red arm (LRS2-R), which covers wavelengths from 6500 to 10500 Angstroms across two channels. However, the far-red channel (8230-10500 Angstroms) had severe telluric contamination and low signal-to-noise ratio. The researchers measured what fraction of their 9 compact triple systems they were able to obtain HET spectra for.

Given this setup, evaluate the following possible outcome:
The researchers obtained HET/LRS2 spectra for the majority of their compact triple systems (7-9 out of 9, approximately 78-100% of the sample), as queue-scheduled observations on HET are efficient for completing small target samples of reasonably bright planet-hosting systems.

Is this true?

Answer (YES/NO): NO